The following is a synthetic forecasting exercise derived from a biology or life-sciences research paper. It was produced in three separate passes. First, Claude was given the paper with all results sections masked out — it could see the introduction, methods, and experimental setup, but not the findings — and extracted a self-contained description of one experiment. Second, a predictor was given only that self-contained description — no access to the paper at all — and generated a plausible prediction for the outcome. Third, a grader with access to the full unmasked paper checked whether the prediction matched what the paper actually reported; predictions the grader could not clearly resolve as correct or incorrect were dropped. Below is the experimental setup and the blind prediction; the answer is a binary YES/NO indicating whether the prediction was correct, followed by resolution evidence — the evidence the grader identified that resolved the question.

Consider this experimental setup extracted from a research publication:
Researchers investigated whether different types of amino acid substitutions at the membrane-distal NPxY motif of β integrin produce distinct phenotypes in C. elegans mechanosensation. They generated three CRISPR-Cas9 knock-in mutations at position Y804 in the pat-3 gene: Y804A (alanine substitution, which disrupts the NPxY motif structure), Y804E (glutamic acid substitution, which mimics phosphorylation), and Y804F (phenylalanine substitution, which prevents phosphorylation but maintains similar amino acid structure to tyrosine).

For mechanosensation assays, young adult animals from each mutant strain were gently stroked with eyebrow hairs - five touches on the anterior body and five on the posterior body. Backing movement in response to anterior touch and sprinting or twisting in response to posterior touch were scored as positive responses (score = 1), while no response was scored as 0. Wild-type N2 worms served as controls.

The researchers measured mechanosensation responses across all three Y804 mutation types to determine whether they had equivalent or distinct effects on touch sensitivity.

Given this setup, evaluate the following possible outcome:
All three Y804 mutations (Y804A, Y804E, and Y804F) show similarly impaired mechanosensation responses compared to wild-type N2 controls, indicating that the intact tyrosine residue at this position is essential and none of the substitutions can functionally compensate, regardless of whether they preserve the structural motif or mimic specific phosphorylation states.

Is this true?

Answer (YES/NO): NO